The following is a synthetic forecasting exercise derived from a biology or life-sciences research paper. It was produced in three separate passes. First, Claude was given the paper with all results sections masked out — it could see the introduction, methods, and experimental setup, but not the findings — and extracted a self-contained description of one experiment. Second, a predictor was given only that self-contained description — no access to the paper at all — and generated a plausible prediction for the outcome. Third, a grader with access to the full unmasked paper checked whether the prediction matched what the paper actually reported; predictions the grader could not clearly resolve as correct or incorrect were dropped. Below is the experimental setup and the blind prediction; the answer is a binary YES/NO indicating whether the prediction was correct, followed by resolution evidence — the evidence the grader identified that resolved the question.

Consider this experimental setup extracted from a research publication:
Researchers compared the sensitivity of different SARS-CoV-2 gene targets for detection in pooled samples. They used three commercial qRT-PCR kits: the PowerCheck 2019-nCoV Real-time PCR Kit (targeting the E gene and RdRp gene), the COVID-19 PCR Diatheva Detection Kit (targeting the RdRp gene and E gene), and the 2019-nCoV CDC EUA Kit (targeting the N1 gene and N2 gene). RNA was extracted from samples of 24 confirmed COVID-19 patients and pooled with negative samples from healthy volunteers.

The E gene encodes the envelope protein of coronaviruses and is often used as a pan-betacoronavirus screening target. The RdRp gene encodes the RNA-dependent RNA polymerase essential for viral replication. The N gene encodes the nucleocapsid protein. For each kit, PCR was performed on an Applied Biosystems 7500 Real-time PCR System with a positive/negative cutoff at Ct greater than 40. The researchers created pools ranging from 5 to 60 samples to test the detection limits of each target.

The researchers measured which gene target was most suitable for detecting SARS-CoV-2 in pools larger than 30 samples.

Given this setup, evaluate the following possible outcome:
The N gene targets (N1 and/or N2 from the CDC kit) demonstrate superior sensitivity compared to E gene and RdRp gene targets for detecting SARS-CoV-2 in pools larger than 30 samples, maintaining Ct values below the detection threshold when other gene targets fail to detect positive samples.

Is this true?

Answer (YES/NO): NO